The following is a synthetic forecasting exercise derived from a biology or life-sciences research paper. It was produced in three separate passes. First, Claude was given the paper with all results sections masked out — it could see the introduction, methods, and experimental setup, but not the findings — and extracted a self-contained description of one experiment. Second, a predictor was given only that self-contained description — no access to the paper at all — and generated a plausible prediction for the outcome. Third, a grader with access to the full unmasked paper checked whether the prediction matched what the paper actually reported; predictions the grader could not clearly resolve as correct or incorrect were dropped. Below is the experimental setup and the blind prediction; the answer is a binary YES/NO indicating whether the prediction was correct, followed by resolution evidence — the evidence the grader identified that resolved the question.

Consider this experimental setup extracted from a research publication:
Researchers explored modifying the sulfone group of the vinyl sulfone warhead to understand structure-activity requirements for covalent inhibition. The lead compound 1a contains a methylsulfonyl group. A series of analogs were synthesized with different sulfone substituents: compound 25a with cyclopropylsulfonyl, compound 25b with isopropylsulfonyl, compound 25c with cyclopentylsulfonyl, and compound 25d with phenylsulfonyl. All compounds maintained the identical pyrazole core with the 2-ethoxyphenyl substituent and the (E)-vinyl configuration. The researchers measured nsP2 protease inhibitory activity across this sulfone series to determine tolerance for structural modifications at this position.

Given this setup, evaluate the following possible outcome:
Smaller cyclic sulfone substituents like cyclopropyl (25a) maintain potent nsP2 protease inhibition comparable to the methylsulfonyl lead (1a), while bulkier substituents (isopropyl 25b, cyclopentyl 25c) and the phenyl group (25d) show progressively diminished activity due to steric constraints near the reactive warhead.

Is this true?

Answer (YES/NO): NO